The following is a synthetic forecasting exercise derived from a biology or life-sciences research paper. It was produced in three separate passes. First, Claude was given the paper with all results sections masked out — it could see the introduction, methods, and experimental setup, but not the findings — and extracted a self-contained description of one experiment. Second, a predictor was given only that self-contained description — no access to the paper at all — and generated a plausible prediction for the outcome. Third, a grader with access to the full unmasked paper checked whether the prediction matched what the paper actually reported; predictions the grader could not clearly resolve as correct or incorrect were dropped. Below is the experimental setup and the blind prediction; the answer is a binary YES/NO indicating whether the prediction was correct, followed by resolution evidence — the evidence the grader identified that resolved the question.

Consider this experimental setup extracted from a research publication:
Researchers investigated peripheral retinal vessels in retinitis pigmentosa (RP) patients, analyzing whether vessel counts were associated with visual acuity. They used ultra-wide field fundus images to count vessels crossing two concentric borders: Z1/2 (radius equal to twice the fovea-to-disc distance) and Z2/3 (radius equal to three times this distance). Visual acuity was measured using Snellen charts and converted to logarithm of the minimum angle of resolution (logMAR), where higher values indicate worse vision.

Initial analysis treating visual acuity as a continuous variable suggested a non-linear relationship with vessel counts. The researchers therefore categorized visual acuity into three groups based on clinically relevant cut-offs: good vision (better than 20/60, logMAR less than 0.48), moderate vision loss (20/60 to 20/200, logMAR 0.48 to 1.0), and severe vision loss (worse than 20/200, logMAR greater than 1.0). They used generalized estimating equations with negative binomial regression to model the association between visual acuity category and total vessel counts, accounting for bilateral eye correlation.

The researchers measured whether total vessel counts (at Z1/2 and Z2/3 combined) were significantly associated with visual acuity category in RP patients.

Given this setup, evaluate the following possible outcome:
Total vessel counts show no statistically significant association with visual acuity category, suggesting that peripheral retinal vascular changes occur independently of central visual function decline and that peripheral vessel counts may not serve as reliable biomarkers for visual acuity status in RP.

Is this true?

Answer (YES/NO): NO